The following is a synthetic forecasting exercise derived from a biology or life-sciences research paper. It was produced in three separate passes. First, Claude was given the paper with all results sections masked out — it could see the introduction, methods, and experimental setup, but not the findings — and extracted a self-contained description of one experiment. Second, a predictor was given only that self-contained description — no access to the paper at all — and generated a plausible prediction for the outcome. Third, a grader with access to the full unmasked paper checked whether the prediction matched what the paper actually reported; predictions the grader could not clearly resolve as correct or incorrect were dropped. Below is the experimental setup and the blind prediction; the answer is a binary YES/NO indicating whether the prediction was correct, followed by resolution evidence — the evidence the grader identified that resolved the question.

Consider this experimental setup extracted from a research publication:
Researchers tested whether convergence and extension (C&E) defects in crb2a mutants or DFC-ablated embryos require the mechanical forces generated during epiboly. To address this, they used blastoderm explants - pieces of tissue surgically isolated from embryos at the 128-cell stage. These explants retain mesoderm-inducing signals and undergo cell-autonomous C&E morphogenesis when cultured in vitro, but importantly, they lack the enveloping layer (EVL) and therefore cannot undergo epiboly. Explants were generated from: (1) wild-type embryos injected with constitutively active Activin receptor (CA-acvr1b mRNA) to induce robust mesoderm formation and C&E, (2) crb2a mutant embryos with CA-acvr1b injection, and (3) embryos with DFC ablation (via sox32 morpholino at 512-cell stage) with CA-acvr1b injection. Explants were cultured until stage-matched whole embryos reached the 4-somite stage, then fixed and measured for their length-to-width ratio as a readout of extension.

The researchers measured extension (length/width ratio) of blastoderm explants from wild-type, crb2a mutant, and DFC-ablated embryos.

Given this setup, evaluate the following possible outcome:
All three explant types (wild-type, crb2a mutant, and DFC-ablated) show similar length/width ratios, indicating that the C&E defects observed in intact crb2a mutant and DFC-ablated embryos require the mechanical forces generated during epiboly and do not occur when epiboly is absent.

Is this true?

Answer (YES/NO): YES